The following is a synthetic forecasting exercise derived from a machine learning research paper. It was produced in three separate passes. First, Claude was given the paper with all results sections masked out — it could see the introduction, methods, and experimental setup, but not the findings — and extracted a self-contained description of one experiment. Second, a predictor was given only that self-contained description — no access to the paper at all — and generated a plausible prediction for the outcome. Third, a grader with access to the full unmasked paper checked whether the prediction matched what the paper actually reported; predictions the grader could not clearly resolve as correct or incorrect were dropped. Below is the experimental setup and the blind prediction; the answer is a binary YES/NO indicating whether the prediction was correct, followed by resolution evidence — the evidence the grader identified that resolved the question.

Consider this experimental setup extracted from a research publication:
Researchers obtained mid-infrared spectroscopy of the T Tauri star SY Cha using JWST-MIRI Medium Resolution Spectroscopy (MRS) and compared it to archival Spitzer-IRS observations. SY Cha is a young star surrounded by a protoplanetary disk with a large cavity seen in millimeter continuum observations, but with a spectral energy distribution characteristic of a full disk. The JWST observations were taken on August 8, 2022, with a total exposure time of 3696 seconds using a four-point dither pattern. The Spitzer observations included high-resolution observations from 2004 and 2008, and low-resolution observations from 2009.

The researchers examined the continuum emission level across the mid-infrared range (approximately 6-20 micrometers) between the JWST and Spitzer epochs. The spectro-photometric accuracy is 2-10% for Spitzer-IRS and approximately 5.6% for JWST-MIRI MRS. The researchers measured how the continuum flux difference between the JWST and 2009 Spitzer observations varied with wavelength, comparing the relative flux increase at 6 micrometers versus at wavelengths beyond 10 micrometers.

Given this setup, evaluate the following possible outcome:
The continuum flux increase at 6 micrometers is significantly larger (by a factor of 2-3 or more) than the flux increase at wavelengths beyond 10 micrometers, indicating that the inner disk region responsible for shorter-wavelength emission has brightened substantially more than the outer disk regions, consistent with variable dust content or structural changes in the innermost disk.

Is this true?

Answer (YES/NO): NO